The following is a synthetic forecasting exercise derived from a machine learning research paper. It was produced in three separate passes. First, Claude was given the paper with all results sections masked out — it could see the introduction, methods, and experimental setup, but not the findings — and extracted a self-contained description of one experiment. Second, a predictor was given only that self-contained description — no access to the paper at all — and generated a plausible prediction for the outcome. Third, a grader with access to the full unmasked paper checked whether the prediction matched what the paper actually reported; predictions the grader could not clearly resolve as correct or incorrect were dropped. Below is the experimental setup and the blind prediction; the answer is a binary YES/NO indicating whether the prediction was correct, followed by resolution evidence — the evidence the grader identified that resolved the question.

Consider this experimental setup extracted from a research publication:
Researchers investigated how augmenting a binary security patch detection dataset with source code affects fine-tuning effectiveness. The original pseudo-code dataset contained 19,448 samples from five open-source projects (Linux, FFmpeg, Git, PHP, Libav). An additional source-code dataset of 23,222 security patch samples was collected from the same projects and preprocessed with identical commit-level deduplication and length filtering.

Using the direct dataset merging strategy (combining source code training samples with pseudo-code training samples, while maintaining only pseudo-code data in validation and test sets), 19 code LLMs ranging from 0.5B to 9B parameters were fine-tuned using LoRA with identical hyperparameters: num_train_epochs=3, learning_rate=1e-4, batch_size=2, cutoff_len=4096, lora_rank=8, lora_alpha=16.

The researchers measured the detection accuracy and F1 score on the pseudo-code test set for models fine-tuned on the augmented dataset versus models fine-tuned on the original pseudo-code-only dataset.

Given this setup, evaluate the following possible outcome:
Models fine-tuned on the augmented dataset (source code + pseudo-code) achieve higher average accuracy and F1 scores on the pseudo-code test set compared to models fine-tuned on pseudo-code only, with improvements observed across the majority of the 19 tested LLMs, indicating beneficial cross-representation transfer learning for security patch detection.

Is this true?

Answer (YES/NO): YES